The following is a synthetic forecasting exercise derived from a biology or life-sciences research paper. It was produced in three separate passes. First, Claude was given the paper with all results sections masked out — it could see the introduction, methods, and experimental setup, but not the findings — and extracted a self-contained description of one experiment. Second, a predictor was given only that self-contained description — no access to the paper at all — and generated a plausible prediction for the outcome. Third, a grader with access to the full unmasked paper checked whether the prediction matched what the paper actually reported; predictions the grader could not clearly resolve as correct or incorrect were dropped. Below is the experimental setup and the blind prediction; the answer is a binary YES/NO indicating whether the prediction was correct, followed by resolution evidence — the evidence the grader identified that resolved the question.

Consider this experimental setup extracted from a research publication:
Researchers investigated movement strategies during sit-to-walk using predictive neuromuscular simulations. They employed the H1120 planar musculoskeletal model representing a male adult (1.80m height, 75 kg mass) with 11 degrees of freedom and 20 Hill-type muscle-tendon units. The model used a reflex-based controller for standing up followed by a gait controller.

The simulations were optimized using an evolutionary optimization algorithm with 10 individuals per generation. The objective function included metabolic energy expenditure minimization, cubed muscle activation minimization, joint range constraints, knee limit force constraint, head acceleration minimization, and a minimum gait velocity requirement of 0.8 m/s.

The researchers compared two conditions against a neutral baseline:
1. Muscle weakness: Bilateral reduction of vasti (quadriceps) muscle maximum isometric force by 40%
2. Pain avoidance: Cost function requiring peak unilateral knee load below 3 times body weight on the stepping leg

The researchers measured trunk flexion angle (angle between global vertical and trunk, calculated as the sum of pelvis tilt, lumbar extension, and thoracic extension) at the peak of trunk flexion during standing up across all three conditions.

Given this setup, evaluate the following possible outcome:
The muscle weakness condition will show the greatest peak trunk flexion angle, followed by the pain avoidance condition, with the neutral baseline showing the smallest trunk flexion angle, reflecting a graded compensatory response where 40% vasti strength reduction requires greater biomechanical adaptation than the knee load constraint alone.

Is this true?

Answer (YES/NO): NO